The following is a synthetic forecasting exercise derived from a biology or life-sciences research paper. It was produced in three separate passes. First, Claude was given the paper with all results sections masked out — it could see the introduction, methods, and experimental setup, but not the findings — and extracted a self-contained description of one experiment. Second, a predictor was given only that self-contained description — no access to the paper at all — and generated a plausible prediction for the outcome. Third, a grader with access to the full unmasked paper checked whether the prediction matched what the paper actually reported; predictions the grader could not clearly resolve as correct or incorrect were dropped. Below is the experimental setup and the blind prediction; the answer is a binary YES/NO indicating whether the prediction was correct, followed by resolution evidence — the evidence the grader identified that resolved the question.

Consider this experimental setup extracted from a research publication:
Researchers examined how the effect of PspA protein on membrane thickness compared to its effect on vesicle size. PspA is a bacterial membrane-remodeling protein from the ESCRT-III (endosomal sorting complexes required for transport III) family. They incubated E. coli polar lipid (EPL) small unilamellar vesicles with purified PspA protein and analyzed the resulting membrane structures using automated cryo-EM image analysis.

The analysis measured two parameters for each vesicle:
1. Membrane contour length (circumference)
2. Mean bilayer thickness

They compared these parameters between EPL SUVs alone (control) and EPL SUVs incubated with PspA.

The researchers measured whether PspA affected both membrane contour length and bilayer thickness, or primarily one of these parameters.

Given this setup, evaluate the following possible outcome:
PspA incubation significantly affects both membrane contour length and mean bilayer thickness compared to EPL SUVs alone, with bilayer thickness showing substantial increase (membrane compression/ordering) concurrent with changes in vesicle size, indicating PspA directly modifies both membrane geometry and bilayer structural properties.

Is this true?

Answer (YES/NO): YES